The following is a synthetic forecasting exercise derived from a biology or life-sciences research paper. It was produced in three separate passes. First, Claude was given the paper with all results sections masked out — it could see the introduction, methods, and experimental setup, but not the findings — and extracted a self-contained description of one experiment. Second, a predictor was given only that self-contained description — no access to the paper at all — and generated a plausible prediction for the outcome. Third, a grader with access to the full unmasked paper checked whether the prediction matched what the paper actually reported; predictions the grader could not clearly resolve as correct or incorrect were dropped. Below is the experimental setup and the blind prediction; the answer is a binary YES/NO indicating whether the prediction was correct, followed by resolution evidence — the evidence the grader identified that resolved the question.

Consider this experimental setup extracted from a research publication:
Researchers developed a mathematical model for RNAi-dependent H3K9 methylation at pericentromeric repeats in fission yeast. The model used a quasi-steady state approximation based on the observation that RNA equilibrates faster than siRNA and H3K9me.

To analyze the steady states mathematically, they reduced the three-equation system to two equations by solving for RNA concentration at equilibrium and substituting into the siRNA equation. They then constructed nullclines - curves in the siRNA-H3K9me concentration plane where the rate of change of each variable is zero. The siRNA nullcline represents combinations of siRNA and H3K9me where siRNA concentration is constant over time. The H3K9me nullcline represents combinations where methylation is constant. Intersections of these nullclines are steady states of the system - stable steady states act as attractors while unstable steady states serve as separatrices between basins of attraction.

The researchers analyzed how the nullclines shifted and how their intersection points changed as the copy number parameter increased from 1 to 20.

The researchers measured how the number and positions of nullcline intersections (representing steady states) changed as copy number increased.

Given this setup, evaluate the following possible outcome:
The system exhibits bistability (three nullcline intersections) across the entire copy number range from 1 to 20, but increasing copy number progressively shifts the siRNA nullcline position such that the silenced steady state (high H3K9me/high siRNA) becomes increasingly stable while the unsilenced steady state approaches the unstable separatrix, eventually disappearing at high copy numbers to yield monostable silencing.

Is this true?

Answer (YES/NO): NO